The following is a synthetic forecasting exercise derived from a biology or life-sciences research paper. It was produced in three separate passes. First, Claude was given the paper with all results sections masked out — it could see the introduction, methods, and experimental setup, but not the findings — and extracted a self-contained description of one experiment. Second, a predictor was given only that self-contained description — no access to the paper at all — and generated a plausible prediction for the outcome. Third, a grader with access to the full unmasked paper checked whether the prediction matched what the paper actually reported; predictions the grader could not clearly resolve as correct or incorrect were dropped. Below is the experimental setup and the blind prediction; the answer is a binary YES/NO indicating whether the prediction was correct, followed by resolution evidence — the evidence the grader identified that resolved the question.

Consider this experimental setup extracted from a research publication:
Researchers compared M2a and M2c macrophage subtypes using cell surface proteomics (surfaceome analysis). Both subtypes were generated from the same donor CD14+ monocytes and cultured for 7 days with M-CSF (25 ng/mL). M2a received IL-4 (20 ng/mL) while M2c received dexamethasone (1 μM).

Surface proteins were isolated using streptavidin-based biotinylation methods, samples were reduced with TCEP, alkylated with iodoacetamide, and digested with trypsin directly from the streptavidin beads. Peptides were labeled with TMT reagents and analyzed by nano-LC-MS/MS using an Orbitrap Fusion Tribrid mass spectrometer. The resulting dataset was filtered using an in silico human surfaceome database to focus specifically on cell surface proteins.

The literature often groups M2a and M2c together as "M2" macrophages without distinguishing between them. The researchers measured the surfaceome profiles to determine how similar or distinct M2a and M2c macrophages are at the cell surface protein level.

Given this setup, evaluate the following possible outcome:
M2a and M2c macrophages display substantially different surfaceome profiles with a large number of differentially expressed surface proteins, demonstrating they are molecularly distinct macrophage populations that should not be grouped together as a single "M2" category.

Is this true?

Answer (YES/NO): YES